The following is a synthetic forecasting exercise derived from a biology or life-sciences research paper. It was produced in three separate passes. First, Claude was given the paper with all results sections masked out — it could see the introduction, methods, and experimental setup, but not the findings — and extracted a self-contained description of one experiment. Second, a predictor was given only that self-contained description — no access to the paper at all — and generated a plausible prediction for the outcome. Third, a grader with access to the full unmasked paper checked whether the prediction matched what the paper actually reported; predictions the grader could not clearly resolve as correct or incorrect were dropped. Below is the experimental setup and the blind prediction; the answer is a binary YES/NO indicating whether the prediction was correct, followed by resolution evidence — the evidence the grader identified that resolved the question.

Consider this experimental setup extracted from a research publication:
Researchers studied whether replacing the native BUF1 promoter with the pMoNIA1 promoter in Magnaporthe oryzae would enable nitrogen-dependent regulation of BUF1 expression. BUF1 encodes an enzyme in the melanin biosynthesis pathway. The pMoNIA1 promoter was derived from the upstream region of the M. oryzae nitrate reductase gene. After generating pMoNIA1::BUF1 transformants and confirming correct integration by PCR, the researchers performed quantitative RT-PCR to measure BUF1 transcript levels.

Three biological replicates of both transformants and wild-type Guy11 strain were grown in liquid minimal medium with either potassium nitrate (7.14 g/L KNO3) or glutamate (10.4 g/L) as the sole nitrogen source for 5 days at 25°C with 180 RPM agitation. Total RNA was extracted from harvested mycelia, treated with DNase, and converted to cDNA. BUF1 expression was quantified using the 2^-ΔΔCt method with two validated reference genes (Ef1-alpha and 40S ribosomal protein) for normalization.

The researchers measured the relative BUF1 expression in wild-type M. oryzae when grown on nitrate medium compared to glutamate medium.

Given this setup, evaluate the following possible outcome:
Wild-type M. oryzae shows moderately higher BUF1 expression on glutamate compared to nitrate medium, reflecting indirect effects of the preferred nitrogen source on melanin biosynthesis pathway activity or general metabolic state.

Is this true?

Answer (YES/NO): NO